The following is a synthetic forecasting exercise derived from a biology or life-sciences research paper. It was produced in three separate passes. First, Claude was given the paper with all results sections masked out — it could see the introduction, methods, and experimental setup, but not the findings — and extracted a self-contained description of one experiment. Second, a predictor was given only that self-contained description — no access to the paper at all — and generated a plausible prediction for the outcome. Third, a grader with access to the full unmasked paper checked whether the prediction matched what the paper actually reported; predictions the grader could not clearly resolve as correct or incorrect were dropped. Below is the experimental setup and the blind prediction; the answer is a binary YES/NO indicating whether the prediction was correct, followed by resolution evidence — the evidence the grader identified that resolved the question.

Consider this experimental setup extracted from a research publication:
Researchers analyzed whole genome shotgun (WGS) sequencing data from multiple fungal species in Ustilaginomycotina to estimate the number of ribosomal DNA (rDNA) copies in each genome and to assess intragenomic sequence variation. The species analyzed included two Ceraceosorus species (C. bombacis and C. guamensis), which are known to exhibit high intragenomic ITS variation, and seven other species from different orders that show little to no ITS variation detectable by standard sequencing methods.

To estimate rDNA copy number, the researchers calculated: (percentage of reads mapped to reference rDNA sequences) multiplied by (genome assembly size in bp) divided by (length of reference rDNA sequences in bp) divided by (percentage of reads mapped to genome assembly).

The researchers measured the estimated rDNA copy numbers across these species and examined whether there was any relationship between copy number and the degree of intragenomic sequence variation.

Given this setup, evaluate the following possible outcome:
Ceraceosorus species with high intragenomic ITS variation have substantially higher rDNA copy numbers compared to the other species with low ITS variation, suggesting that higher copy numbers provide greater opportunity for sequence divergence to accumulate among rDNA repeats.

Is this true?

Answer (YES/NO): NO